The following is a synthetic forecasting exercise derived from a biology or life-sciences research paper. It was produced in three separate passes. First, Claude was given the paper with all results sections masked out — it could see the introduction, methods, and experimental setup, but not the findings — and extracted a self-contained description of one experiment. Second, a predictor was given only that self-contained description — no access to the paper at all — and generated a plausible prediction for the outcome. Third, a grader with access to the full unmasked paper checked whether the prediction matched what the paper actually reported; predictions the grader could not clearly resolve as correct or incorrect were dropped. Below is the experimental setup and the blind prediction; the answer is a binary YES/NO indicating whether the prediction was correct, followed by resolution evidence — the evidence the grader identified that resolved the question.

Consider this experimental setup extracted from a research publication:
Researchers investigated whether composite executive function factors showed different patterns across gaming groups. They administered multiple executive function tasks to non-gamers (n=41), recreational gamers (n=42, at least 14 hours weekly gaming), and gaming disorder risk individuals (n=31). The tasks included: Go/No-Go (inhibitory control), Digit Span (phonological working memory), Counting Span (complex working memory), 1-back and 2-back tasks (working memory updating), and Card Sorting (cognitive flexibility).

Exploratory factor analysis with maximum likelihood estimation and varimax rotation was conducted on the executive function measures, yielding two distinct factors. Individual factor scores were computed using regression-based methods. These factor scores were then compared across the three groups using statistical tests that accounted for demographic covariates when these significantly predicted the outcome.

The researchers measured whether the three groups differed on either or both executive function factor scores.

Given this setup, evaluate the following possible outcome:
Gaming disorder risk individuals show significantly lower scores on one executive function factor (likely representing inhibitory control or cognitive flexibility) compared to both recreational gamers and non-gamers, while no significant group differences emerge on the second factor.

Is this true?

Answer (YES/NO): NO